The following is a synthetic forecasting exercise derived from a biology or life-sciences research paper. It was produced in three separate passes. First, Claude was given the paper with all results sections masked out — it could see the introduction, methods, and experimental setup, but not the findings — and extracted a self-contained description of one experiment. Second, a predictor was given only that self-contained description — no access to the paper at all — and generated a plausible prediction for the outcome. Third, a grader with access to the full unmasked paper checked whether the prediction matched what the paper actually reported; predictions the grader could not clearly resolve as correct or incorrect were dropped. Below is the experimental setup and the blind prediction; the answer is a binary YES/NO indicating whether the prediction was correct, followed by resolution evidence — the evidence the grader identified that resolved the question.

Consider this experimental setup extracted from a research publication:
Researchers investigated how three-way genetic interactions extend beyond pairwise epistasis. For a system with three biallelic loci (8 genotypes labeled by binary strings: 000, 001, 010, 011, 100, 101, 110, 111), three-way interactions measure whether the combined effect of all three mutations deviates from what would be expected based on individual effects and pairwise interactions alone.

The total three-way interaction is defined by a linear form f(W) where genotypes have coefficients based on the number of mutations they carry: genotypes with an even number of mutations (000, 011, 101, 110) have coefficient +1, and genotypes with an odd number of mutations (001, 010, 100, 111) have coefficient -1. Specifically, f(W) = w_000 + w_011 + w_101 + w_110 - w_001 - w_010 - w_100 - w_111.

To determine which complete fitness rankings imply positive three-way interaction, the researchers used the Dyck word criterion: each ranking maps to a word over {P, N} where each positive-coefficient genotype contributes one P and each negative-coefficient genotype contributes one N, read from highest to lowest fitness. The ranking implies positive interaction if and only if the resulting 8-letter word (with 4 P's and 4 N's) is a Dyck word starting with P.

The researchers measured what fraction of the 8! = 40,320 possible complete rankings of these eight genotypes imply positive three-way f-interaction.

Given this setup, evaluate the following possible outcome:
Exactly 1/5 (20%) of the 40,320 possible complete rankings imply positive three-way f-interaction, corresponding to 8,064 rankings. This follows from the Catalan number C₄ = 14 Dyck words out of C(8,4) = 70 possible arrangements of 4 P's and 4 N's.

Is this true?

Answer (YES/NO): YES